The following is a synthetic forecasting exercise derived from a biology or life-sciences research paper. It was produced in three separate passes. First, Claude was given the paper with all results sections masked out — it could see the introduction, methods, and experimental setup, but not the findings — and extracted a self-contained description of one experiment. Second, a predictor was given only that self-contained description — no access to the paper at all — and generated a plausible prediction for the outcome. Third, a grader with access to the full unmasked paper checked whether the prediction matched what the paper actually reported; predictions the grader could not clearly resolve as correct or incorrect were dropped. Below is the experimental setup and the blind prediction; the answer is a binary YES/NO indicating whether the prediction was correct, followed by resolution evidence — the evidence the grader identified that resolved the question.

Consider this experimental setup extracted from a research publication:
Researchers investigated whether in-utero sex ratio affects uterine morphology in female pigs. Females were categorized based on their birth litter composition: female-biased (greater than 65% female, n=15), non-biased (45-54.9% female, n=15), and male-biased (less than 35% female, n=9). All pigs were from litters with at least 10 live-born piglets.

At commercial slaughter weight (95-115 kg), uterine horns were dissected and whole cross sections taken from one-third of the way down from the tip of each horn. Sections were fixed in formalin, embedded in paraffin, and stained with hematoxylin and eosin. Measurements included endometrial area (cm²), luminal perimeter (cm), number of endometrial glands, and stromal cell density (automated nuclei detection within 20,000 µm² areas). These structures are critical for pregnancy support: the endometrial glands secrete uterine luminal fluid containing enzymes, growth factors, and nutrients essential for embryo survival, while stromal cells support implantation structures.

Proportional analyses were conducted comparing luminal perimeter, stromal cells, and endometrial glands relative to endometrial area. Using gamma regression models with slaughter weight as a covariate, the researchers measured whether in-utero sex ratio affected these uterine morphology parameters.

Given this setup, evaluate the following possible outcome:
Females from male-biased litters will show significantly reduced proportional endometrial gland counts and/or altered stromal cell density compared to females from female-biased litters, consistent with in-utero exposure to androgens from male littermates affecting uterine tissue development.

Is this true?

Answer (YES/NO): NO